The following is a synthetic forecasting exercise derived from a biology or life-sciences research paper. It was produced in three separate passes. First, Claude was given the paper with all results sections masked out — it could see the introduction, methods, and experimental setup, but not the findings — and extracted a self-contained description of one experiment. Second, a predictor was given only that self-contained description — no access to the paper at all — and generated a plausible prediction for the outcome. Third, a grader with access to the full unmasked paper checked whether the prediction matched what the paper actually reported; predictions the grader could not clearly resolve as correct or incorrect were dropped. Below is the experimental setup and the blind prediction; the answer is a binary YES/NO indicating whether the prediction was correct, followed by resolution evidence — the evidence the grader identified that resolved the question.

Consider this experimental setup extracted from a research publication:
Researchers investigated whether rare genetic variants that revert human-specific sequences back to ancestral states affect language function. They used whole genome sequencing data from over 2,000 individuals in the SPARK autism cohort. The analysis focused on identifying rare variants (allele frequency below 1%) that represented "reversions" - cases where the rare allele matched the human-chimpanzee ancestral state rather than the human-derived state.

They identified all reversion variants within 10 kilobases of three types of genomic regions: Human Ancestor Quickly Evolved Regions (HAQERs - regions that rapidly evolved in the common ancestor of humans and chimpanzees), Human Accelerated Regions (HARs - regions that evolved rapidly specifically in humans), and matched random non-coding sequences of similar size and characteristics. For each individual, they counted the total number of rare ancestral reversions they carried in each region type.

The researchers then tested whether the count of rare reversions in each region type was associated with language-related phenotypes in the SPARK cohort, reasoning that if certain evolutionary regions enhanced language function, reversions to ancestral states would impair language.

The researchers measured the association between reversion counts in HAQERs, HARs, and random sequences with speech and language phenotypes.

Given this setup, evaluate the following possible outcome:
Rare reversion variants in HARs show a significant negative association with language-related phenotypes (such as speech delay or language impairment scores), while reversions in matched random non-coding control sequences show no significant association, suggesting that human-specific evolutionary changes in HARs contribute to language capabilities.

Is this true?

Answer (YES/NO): NO